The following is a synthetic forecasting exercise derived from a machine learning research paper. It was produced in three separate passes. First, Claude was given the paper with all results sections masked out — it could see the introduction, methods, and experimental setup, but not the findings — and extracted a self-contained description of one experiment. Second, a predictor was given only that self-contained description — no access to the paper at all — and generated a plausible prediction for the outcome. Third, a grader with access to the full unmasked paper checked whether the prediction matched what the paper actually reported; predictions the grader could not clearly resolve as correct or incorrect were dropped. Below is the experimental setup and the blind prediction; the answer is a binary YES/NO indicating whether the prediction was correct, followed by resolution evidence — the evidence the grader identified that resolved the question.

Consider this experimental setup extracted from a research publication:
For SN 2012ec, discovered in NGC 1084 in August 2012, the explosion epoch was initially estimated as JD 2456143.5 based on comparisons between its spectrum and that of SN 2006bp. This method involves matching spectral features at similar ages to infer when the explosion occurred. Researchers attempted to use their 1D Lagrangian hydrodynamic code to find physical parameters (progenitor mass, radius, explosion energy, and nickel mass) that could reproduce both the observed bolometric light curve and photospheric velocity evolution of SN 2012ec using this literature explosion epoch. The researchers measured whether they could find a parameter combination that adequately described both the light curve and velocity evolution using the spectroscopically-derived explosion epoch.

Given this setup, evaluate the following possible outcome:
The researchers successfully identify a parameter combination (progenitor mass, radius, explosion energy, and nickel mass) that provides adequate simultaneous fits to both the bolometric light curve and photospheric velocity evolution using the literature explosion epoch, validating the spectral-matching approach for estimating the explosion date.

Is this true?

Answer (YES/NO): NO